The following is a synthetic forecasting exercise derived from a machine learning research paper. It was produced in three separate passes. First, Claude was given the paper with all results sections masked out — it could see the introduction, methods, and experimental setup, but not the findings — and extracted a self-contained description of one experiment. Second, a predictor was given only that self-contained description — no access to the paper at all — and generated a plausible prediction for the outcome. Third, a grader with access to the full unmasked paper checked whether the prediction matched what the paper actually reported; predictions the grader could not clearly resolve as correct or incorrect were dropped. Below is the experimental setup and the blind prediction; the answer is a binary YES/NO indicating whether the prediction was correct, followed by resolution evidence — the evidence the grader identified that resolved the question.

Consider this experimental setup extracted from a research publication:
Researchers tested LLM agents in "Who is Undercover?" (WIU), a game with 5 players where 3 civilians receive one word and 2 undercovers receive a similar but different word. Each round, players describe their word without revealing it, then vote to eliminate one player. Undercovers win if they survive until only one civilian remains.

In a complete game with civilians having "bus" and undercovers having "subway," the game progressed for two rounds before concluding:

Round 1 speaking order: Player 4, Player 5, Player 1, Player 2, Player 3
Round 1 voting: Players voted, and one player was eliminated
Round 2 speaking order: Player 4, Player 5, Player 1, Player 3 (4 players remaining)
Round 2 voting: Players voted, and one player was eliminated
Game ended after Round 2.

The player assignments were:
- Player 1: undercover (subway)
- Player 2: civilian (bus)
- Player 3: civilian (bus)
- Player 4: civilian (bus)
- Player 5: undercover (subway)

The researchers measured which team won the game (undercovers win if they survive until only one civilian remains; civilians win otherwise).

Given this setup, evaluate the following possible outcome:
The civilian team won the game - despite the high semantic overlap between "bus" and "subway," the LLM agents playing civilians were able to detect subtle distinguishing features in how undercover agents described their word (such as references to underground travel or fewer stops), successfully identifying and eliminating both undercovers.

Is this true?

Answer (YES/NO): NO